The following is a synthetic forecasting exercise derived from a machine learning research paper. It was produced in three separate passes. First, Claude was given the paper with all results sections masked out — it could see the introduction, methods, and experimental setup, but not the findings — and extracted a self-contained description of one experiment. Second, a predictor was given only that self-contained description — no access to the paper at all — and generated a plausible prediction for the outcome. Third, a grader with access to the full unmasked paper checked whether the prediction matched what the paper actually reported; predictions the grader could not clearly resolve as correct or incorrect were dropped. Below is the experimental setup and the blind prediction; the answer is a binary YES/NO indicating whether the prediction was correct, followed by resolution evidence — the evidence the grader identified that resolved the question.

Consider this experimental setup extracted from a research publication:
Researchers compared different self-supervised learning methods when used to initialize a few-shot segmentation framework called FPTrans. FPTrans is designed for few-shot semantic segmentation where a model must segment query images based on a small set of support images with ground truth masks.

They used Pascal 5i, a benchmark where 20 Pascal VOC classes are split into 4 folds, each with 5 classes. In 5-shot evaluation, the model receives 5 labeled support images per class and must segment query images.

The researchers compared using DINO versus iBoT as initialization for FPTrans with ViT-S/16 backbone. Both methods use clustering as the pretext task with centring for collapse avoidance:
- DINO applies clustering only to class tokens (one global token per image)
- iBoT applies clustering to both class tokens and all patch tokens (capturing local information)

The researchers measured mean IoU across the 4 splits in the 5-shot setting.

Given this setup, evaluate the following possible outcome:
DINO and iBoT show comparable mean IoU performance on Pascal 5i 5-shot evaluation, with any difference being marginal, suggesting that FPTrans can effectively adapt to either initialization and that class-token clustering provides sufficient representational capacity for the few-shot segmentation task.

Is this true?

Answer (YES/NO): NO